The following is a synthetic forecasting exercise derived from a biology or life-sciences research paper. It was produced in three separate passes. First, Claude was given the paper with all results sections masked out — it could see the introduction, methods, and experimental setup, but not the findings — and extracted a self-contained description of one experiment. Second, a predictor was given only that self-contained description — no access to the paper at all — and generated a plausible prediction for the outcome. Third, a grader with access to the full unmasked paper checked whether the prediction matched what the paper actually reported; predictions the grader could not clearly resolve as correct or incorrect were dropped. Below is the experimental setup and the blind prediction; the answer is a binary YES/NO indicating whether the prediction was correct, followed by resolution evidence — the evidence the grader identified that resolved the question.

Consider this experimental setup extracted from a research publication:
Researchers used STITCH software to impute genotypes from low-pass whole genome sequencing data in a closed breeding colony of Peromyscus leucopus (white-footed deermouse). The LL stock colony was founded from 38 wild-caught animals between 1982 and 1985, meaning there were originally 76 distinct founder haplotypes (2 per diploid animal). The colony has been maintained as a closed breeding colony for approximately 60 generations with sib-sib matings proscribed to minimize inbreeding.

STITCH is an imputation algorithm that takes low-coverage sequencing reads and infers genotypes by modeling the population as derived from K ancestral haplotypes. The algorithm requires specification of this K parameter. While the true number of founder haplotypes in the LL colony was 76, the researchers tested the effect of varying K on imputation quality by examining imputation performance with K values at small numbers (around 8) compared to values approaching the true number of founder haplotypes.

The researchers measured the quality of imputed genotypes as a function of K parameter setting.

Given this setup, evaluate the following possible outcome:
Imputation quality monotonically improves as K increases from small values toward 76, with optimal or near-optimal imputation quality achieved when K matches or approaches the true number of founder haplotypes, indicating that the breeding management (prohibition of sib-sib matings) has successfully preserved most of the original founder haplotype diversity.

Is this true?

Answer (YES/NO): NO